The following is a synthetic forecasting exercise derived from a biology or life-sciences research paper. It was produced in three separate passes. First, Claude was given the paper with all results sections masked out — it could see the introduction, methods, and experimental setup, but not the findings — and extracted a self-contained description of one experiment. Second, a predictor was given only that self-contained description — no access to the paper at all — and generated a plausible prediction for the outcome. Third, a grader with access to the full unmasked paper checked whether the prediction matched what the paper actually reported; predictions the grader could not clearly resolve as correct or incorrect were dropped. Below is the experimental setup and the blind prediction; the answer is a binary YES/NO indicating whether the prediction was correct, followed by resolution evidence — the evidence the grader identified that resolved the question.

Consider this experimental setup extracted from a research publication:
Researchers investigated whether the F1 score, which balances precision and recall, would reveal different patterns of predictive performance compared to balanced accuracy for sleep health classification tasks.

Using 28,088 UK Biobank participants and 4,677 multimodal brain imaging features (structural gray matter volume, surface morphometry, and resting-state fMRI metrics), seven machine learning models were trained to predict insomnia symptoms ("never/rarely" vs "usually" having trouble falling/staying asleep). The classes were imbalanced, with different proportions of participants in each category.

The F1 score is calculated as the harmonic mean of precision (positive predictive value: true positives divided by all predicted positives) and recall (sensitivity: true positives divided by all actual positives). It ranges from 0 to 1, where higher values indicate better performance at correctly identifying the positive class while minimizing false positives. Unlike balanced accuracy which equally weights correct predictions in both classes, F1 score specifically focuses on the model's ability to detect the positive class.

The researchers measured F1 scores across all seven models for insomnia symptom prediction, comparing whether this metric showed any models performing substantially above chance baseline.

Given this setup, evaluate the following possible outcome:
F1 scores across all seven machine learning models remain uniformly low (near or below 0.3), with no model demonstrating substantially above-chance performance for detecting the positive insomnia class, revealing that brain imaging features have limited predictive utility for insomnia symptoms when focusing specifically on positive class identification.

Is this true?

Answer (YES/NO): NO